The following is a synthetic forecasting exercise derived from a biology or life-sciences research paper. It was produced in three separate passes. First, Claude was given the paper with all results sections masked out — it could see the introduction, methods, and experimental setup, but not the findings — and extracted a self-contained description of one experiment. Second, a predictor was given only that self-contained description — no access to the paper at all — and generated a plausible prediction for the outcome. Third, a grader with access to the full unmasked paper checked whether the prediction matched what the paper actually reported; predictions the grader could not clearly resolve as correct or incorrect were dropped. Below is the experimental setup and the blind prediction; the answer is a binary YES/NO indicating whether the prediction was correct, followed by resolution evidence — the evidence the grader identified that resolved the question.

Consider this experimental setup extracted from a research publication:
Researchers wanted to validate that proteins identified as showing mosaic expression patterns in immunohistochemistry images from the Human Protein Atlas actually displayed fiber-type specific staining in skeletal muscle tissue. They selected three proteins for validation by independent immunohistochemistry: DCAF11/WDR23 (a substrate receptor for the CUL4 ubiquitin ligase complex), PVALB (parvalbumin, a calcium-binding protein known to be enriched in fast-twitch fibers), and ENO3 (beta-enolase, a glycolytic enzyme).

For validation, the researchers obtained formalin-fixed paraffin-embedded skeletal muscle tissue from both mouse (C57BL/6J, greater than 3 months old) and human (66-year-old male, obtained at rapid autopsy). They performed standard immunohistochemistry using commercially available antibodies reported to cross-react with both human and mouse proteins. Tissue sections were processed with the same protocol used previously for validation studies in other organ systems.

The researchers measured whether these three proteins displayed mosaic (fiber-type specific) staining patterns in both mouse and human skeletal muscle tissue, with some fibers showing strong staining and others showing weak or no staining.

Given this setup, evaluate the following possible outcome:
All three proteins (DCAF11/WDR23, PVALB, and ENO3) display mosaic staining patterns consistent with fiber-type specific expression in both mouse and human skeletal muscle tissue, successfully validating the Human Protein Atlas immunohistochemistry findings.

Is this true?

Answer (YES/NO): NO